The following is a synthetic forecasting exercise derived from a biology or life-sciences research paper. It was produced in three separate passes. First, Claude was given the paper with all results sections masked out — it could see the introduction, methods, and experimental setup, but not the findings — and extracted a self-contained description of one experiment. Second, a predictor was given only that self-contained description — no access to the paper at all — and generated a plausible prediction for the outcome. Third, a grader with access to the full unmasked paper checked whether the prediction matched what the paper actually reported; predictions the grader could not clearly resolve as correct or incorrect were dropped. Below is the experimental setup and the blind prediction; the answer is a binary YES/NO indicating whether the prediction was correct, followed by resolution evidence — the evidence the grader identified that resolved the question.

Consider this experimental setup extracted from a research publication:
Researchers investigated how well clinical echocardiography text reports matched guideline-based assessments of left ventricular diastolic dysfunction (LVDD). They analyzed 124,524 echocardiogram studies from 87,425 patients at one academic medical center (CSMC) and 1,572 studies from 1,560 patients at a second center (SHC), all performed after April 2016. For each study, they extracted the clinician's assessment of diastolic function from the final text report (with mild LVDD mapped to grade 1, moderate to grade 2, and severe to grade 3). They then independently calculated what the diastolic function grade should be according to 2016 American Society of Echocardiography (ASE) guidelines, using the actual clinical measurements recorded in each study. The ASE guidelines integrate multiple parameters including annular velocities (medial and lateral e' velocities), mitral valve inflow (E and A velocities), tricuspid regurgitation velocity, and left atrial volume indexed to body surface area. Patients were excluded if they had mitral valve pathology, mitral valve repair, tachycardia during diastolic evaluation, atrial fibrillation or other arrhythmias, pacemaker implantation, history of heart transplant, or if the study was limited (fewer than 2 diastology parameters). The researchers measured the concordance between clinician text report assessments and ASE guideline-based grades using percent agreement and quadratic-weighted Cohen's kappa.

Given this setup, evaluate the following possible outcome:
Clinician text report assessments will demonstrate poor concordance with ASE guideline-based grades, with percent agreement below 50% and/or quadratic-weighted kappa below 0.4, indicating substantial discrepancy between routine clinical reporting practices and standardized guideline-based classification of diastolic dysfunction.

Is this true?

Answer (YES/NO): YES